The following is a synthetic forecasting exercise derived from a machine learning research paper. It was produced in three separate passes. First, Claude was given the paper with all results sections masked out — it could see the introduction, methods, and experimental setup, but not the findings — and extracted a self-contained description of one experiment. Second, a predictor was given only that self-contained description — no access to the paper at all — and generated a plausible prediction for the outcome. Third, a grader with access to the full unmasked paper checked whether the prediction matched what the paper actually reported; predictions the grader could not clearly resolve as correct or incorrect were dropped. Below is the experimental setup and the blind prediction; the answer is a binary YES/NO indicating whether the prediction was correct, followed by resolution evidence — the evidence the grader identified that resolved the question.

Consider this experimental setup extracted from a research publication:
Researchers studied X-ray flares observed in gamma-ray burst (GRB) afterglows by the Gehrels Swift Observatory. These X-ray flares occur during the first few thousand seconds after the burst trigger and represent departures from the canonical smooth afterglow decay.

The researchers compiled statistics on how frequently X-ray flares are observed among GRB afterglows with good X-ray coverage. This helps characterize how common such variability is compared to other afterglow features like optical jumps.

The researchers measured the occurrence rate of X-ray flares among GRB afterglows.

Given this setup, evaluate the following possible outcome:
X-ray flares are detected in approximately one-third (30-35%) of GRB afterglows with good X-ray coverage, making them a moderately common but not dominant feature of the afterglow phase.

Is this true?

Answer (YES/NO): NO